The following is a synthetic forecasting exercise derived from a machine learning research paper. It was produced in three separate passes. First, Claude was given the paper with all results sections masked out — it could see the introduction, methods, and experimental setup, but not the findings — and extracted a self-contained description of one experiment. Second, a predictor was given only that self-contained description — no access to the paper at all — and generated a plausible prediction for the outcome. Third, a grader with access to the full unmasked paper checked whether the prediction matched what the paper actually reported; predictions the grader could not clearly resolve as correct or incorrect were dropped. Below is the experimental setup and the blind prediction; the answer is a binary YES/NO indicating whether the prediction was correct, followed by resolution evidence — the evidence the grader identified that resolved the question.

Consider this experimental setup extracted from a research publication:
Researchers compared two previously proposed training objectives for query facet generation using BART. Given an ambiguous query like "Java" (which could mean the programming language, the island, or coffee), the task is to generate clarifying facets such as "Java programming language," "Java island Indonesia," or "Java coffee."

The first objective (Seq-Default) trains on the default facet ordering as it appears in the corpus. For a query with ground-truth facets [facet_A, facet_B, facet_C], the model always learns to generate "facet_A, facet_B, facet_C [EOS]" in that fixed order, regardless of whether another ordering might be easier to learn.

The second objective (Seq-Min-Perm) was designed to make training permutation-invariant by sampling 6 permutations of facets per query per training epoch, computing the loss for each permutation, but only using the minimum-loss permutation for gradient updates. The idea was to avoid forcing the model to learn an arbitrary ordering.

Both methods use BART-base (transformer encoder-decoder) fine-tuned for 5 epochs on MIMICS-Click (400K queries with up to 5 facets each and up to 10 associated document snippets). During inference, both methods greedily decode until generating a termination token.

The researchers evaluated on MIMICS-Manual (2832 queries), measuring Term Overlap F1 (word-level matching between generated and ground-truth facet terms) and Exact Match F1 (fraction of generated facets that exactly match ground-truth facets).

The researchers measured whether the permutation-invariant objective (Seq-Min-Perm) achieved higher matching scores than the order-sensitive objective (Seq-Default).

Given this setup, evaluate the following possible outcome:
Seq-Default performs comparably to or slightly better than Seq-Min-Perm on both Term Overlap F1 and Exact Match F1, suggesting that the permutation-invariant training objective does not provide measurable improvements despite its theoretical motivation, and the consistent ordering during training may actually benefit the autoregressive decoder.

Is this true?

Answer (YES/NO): YES